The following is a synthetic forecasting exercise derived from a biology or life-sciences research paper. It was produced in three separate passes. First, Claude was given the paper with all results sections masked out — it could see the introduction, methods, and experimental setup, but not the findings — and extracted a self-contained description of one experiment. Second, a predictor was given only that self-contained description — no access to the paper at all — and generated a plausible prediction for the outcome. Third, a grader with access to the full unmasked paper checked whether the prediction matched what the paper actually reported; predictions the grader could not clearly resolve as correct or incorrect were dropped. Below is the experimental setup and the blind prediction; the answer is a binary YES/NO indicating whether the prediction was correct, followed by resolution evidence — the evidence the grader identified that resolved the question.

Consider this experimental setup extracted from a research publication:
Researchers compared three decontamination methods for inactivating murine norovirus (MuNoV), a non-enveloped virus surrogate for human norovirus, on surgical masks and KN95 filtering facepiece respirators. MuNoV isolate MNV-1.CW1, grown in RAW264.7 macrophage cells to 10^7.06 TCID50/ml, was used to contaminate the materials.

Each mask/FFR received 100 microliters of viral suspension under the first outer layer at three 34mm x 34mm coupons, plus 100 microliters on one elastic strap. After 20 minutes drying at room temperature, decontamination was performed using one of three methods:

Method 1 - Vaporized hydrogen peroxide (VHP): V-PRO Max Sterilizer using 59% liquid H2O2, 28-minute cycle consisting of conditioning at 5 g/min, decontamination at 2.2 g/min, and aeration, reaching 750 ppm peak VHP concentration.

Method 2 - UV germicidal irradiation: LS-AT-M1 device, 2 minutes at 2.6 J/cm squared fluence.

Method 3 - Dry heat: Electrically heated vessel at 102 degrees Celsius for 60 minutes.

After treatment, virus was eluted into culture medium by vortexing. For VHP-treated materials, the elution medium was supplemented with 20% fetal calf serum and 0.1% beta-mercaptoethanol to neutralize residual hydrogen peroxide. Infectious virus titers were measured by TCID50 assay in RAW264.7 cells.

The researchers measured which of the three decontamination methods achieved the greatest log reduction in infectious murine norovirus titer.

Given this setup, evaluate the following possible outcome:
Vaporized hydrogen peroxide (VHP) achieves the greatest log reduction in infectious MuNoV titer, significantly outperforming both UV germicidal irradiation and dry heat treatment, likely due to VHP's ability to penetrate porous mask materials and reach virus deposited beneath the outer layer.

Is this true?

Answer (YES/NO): NO